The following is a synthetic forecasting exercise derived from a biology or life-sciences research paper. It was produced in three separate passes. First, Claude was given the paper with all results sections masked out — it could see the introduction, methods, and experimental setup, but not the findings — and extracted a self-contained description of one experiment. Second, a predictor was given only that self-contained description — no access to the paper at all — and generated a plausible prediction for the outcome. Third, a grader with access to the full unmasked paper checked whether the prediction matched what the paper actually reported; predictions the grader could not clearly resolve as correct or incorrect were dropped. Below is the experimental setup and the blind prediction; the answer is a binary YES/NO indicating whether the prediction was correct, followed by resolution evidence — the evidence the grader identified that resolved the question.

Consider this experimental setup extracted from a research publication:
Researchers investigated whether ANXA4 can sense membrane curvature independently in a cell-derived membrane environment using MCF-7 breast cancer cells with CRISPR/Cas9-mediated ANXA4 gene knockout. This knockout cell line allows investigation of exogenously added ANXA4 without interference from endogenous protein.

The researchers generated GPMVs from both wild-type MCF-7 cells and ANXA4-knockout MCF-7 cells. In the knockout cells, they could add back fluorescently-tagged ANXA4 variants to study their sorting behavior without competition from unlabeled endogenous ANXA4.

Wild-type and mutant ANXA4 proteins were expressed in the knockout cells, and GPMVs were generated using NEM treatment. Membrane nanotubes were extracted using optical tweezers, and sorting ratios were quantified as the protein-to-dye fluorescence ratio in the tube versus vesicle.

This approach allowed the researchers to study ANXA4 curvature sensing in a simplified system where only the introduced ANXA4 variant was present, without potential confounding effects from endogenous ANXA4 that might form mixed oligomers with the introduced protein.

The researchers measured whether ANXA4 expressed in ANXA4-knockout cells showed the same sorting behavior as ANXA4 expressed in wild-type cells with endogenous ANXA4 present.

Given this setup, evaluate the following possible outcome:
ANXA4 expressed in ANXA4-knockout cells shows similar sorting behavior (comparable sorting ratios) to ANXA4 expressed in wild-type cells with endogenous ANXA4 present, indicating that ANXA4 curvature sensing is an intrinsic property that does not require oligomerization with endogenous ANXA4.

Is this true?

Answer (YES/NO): YES